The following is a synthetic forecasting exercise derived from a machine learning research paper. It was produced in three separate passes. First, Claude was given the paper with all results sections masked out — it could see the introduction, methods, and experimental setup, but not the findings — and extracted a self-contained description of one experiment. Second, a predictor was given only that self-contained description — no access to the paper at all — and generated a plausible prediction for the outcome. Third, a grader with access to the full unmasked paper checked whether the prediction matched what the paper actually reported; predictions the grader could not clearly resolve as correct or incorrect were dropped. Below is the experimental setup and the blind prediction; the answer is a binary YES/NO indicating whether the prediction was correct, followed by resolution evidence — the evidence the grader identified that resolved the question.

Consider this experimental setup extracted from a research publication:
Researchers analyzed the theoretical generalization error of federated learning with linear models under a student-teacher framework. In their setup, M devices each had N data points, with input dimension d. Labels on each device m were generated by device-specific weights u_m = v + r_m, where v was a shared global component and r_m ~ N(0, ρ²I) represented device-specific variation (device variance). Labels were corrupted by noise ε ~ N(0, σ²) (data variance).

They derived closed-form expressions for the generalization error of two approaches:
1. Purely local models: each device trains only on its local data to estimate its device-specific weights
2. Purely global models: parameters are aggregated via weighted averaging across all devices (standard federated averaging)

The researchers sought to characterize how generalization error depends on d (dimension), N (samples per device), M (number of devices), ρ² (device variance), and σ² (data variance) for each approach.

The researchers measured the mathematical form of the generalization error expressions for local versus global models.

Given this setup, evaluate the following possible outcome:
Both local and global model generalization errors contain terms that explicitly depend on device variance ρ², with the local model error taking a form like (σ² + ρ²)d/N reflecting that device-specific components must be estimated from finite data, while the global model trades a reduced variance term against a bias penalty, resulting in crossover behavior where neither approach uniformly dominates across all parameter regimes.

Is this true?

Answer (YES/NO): NO